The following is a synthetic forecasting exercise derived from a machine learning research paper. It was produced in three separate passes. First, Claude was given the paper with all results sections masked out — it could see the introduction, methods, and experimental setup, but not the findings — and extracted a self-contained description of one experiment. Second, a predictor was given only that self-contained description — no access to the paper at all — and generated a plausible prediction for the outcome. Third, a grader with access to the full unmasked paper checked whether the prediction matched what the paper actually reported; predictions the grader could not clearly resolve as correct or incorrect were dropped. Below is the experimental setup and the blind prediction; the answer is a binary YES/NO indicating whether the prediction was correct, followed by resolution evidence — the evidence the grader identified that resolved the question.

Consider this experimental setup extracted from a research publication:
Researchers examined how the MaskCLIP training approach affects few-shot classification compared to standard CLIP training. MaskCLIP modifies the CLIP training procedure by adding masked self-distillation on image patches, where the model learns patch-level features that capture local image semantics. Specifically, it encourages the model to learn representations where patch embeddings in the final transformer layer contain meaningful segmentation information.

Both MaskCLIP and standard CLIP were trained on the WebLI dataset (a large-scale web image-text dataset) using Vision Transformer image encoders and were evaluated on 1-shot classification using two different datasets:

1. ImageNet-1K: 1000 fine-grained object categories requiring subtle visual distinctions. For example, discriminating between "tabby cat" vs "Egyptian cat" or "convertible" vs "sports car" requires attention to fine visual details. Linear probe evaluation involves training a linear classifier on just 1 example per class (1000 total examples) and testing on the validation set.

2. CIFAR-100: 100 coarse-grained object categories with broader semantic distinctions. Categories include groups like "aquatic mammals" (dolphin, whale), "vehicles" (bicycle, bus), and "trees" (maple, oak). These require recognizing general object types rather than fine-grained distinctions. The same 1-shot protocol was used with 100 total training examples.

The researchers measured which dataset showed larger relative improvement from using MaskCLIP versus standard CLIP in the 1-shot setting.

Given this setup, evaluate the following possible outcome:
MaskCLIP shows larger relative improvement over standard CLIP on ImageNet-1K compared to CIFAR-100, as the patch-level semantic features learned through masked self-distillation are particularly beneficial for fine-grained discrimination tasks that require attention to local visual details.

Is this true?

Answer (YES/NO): NO